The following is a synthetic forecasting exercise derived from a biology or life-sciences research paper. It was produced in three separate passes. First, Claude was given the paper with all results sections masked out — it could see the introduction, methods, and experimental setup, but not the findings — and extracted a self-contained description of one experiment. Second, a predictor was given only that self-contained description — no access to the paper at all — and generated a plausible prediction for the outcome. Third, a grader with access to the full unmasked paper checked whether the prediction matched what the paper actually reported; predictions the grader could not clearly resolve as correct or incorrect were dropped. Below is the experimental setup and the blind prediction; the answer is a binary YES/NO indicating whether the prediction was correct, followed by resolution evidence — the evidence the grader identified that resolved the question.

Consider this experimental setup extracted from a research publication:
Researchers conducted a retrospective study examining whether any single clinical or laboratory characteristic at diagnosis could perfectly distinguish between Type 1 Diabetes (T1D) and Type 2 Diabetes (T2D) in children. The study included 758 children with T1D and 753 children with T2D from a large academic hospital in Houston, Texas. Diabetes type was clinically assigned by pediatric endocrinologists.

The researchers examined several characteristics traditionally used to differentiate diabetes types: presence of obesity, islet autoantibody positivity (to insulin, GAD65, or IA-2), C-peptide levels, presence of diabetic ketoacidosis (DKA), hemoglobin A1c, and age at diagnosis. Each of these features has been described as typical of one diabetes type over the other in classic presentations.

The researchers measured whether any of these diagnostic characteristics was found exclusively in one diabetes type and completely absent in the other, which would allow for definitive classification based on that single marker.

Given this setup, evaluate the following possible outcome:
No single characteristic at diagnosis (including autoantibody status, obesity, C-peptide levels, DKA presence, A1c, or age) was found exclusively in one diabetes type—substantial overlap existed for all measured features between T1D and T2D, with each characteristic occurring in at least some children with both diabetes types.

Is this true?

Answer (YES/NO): YES